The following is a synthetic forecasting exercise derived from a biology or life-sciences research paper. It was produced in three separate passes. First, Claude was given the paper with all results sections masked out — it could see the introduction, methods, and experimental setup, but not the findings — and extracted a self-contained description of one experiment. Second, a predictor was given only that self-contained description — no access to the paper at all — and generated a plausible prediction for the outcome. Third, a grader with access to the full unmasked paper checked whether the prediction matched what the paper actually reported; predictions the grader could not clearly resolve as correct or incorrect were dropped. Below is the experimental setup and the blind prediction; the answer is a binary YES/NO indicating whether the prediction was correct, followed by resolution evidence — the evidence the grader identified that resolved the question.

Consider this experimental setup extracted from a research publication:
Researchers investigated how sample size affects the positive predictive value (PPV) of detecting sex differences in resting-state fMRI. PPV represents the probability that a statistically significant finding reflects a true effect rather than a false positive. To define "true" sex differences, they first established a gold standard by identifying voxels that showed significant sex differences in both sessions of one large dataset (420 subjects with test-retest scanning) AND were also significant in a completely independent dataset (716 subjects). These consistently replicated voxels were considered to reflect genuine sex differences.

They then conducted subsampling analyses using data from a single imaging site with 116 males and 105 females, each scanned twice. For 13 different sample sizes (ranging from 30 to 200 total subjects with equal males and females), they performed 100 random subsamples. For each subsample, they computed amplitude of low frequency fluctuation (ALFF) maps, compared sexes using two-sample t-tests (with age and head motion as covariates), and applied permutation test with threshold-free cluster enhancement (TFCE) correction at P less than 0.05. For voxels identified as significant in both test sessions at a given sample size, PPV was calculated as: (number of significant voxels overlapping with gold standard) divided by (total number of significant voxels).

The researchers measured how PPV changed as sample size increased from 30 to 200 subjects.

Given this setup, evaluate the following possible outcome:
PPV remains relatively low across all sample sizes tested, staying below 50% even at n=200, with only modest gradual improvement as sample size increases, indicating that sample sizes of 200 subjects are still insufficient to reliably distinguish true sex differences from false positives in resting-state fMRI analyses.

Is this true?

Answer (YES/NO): YES